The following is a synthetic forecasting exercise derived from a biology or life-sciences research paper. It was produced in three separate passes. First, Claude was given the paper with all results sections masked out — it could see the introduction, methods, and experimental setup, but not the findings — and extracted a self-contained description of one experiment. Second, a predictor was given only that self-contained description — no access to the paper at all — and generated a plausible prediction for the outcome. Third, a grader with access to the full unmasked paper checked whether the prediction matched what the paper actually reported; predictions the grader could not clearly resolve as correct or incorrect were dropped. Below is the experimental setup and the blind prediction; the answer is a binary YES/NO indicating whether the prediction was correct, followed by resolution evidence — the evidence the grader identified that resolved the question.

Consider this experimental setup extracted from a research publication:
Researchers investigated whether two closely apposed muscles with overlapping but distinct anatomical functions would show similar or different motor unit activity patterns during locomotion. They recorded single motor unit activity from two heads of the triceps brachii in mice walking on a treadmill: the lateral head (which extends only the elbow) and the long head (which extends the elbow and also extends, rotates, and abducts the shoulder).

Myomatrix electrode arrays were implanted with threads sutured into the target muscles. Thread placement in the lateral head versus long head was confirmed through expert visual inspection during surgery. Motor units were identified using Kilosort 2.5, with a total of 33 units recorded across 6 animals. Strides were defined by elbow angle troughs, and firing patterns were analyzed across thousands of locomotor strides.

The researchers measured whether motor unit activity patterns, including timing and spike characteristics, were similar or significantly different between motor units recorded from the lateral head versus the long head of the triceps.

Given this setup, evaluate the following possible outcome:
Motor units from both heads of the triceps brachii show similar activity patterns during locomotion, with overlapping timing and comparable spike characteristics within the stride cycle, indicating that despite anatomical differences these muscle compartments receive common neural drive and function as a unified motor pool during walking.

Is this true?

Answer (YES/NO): NO